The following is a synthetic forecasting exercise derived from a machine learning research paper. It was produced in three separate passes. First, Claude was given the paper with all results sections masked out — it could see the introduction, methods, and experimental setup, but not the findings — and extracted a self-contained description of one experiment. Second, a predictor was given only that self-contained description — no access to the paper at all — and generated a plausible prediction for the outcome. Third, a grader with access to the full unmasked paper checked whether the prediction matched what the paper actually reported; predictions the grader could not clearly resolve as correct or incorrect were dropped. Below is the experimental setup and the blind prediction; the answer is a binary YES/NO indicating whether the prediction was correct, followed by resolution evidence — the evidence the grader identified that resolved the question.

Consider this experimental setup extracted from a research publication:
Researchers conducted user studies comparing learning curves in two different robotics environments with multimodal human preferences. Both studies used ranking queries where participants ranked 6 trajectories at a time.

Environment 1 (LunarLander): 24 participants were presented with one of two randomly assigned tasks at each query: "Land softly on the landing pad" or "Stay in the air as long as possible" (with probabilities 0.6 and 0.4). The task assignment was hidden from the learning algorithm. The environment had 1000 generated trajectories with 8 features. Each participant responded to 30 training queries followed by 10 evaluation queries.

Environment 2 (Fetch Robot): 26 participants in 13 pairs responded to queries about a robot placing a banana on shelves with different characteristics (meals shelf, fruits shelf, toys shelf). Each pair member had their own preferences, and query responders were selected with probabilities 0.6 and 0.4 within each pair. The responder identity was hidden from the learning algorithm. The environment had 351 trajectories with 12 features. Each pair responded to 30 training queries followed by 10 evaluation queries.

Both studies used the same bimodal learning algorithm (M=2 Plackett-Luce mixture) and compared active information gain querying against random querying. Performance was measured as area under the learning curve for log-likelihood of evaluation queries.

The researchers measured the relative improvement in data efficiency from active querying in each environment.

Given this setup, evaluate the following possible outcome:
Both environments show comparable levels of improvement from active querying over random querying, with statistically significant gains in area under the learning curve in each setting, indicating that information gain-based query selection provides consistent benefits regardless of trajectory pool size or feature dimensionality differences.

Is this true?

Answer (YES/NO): NO